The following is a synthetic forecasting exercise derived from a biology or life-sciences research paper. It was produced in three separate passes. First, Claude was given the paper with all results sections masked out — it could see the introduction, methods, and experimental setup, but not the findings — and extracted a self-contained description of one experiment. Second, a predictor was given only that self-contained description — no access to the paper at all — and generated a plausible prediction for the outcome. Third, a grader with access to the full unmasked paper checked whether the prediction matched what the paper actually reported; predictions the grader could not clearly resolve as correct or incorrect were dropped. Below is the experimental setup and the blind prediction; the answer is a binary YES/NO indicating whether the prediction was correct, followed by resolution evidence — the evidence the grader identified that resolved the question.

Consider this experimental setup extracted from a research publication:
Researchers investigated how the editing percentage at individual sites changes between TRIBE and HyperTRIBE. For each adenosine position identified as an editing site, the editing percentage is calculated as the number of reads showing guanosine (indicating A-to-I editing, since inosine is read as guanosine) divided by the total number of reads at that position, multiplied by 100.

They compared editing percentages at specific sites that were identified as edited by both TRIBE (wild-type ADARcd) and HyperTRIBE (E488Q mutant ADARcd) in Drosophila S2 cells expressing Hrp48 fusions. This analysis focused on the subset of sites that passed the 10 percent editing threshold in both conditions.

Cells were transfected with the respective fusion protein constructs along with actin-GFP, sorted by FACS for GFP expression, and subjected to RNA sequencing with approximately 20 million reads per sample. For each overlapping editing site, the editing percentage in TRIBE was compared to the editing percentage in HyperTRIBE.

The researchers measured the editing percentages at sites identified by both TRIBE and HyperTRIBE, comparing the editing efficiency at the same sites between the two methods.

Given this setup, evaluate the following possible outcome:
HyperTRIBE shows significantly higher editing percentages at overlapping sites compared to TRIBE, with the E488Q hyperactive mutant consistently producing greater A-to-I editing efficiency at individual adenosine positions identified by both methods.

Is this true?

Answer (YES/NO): YES